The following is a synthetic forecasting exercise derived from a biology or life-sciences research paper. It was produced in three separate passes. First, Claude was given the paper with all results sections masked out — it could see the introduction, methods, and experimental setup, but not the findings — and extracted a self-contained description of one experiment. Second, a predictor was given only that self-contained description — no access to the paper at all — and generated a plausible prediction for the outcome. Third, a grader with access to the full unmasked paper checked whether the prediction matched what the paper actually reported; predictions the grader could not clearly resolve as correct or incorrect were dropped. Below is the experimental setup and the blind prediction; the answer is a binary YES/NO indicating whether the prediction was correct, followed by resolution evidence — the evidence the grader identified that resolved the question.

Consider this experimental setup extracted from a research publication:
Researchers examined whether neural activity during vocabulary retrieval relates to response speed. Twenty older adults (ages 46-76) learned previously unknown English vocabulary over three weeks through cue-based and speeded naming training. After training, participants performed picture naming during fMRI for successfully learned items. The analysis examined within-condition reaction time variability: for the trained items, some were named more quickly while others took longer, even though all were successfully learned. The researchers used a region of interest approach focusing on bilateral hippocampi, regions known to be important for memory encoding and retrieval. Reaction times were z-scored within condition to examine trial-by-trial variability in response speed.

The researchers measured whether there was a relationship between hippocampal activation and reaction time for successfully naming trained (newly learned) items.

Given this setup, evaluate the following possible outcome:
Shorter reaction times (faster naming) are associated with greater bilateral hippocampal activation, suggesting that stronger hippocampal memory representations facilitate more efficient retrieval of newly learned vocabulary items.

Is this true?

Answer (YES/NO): NO